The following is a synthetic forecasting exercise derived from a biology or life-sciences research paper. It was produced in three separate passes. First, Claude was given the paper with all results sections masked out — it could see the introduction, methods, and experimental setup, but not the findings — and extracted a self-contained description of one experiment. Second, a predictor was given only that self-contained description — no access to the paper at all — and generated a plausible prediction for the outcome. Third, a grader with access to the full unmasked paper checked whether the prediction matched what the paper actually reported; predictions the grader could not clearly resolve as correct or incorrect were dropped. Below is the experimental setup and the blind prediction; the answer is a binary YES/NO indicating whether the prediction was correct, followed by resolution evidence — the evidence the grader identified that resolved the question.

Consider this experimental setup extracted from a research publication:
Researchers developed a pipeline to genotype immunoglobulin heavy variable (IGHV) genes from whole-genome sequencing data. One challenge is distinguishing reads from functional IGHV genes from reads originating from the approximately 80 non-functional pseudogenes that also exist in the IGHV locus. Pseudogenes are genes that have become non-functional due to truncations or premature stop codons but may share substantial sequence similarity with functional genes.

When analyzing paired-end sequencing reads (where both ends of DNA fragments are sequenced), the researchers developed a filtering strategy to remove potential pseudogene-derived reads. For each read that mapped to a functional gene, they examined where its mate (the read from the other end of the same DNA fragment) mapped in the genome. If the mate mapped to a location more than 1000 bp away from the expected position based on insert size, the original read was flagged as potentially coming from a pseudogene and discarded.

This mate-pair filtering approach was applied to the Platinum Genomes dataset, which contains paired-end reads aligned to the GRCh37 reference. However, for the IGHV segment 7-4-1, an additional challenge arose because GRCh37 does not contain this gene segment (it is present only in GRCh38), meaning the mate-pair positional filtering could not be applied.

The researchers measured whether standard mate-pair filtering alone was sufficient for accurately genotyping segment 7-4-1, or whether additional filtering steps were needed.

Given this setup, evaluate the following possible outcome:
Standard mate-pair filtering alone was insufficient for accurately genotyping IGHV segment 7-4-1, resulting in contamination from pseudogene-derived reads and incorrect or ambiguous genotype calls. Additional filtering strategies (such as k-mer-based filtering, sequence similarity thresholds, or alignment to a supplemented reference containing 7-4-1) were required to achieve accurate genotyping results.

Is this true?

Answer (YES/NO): YES